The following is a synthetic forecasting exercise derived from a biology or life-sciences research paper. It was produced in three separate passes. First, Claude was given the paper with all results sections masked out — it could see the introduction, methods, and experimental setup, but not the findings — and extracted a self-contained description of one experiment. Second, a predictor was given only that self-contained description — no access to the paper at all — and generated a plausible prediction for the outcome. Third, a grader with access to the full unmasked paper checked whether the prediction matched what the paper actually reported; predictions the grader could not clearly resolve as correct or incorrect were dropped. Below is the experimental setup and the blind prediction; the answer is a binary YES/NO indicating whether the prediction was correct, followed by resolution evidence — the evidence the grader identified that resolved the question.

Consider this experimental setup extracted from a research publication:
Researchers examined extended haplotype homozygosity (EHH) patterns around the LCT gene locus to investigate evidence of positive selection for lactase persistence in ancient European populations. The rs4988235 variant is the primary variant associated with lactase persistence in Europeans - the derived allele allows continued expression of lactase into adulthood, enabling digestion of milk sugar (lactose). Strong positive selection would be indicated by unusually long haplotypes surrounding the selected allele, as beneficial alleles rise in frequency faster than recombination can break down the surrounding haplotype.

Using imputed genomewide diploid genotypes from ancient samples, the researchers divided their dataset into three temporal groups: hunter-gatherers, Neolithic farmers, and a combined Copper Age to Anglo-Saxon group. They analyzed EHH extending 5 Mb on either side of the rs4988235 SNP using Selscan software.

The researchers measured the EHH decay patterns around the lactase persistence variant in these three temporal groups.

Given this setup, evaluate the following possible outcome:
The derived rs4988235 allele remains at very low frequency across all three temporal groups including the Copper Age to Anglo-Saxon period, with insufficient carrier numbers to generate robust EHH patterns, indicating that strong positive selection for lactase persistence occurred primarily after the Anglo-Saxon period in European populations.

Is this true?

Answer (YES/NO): NO